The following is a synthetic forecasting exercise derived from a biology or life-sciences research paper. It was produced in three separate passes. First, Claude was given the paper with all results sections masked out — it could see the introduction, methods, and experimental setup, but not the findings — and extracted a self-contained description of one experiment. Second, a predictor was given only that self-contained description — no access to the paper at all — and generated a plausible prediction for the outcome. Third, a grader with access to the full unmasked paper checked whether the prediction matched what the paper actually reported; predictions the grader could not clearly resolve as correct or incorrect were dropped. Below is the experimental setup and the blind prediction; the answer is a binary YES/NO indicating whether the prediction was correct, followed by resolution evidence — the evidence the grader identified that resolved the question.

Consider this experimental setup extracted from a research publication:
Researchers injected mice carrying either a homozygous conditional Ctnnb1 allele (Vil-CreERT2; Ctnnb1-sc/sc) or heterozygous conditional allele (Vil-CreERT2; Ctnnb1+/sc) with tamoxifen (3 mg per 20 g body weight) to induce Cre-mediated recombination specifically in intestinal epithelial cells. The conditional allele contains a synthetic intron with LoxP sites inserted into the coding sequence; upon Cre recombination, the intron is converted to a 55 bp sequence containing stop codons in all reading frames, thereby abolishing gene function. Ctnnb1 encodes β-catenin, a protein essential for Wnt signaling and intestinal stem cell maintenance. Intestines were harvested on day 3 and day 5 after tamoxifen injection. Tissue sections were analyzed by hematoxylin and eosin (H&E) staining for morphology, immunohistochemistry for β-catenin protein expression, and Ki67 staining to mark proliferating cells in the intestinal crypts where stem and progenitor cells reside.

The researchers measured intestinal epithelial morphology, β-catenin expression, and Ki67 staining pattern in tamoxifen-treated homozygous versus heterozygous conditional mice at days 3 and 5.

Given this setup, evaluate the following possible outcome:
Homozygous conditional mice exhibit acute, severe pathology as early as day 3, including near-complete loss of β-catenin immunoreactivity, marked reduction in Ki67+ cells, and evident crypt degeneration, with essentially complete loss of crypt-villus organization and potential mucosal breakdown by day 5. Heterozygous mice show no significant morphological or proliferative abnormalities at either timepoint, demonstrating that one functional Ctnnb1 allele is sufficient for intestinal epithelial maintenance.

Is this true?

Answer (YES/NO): NO